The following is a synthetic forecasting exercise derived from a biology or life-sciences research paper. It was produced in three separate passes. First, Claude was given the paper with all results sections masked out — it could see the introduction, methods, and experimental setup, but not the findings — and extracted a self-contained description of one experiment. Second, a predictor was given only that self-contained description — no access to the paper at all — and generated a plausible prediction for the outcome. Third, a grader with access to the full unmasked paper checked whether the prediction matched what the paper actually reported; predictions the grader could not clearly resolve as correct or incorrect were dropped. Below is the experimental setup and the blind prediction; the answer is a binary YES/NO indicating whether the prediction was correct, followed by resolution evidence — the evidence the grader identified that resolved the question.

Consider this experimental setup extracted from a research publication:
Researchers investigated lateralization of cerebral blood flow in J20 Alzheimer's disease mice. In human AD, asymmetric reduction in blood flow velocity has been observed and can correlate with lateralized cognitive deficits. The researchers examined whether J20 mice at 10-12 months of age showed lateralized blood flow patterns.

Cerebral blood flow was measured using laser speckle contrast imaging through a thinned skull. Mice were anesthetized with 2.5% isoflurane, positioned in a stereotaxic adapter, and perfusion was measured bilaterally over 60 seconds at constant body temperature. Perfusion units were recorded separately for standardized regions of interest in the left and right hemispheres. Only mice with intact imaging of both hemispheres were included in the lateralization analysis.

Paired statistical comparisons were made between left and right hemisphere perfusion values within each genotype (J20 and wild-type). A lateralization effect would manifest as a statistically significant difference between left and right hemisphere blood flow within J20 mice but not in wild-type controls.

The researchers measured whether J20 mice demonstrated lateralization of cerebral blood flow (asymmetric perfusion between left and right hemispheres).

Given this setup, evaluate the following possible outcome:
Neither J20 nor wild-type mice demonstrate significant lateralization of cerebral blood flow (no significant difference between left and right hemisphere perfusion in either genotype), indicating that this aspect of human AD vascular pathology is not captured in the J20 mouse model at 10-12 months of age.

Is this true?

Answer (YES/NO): YES